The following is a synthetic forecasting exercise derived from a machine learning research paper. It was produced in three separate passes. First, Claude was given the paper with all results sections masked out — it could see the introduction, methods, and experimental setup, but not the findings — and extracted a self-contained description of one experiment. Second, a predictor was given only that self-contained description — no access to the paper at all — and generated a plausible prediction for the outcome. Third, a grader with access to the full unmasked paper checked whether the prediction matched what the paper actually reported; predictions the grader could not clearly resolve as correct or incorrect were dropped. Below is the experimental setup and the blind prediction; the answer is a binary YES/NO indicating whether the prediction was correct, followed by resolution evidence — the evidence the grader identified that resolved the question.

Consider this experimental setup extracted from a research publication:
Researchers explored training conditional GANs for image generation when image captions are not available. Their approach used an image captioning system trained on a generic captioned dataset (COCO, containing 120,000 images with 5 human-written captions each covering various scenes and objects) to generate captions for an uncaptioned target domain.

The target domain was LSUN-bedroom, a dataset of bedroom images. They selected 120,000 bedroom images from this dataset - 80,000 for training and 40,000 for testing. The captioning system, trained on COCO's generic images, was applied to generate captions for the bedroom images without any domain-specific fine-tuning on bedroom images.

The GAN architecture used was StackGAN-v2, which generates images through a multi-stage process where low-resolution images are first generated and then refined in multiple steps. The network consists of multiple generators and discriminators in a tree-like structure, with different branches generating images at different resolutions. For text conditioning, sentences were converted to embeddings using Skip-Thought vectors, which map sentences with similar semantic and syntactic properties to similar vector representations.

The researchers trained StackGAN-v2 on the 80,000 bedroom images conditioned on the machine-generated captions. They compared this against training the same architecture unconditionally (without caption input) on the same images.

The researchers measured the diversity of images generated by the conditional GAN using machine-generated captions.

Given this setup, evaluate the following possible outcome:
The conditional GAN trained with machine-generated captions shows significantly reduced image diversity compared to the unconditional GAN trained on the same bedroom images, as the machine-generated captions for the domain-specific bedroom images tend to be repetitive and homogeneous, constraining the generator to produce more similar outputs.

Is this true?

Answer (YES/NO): YES